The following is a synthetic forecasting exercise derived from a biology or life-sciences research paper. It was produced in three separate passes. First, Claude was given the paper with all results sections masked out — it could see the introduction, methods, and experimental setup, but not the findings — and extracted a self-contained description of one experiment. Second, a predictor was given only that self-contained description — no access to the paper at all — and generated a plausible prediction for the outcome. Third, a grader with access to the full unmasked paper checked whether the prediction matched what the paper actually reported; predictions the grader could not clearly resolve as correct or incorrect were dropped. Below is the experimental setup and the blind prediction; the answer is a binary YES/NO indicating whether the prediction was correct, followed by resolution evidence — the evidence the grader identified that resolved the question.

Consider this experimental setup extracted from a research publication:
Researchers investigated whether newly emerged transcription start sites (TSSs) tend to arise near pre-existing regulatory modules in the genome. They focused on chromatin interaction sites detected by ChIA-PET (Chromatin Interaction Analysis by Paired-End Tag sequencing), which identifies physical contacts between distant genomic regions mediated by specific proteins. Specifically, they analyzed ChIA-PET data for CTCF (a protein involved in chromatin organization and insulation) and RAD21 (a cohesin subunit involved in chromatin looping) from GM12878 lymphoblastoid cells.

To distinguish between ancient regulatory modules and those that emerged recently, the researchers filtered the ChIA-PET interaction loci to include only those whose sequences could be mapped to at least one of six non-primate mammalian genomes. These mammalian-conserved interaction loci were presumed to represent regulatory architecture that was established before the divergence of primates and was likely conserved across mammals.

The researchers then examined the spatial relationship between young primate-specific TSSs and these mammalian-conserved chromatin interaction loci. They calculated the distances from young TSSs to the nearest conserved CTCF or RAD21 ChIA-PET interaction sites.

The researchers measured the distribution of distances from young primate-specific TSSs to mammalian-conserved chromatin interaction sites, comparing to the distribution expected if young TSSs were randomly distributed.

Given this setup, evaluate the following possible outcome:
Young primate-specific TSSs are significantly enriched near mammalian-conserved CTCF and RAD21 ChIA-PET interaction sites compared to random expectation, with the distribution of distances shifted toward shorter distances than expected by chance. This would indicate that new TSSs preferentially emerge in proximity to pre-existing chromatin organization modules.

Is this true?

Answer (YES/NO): YES